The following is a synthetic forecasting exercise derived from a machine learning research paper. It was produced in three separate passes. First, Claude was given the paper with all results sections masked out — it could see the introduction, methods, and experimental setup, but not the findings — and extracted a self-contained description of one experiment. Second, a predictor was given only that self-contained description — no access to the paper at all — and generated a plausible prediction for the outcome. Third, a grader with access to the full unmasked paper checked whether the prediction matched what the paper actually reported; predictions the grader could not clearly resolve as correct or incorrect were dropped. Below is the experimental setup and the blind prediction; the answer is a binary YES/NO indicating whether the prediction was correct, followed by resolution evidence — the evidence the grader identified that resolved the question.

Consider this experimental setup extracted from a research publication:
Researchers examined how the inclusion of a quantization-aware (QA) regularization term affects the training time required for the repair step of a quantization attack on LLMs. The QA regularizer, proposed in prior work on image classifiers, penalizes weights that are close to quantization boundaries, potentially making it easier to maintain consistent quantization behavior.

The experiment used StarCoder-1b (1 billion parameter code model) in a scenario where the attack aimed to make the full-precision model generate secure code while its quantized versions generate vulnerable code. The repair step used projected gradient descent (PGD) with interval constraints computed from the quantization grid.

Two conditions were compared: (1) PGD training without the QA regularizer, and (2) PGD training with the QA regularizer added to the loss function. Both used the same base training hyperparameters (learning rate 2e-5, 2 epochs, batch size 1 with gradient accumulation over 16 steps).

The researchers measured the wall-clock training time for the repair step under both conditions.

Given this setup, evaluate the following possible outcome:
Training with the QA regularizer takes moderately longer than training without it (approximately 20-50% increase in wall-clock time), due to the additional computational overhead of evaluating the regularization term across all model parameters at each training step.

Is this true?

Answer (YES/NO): NO